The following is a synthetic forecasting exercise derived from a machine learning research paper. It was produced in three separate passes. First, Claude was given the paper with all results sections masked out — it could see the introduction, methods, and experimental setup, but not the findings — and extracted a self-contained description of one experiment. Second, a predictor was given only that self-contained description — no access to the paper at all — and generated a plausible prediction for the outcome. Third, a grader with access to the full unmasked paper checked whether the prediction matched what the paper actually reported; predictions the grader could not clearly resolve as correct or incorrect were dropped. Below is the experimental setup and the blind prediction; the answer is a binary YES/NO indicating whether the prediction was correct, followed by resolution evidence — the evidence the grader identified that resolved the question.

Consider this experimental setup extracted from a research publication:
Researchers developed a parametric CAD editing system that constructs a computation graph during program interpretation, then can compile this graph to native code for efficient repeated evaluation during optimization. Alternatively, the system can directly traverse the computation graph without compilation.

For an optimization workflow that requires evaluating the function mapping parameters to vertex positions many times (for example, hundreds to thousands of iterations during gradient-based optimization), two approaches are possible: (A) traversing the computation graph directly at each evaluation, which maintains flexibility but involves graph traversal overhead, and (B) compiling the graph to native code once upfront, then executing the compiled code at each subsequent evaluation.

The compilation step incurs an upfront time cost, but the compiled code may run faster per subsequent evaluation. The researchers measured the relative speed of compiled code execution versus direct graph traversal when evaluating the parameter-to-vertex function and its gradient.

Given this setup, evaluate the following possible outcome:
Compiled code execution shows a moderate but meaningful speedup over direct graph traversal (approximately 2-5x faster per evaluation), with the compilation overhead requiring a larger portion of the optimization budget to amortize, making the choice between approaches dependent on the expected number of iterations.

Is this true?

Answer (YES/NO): NO